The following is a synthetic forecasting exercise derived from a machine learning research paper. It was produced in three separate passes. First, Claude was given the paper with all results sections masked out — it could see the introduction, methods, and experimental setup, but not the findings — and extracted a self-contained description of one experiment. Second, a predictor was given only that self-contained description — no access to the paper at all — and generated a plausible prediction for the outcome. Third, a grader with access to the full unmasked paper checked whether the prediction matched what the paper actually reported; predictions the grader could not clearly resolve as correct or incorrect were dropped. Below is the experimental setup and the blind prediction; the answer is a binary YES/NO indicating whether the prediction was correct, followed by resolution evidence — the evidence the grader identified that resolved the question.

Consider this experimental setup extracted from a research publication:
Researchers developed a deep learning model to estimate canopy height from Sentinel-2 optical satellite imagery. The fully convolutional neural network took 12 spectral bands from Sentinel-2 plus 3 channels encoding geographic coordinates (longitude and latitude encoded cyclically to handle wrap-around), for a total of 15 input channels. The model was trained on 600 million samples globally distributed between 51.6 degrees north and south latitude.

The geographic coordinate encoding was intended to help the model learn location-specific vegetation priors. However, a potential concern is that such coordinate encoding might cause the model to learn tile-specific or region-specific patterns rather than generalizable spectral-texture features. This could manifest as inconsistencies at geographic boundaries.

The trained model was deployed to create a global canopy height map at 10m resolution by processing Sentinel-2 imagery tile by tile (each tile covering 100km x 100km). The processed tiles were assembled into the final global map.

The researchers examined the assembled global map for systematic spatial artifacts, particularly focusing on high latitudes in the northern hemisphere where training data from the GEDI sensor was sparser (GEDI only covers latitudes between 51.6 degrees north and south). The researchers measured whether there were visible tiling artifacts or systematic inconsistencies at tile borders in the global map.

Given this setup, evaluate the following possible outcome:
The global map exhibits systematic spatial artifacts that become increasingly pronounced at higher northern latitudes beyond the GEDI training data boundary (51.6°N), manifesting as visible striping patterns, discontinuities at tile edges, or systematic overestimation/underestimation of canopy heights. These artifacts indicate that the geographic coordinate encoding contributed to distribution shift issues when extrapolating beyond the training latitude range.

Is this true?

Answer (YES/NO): NO